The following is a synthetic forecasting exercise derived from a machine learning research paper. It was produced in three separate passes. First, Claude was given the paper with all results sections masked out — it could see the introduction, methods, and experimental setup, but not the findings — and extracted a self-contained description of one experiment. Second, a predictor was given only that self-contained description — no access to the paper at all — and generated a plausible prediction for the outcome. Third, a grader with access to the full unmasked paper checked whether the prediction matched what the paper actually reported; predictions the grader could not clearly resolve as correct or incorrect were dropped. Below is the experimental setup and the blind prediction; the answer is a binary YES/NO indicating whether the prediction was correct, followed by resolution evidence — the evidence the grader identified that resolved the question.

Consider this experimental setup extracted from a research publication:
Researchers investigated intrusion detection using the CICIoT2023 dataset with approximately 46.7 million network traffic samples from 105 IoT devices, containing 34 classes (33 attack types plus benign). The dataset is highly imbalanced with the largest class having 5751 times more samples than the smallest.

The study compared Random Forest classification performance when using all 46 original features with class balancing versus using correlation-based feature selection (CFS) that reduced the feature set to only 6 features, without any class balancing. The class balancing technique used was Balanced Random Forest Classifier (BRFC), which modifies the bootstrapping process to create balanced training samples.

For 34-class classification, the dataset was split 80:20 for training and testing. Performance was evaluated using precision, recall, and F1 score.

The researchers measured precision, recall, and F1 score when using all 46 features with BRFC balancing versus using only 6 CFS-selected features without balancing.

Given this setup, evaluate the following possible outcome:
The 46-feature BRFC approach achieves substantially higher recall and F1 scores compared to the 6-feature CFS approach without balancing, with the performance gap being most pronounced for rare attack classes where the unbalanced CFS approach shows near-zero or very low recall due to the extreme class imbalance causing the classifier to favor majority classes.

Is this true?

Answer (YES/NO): NO